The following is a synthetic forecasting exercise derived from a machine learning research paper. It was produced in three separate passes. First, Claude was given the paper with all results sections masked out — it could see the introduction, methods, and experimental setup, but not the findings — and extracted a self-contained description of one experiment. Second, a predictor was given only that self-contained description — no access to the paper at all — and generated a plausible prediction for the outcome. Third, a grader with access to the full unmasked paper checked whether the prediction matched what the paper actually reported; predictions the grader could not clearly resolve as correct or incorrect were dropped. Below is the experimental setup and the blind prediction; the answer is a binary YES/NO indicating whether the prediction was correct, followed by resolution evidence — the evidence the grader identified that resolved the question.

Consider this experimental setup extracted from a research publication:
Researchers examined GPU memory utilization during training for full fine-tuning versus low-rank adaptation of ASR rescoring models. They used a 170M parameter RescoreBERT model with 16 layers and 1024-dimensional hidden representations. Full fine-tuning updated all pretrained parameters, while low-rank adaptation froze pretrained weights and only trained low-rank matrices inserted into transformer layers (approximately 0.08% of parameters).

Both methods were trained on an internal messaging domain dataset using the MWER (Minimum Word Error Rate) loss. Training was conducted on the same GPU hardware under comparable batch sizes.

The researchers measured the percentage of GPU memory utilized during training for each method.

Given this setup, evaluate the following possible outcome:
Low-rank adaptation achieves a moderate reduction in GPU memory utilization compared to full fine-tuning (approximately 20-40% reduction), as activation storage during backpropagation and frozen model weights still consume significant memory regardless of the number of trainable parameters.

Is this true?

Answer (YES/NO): YES